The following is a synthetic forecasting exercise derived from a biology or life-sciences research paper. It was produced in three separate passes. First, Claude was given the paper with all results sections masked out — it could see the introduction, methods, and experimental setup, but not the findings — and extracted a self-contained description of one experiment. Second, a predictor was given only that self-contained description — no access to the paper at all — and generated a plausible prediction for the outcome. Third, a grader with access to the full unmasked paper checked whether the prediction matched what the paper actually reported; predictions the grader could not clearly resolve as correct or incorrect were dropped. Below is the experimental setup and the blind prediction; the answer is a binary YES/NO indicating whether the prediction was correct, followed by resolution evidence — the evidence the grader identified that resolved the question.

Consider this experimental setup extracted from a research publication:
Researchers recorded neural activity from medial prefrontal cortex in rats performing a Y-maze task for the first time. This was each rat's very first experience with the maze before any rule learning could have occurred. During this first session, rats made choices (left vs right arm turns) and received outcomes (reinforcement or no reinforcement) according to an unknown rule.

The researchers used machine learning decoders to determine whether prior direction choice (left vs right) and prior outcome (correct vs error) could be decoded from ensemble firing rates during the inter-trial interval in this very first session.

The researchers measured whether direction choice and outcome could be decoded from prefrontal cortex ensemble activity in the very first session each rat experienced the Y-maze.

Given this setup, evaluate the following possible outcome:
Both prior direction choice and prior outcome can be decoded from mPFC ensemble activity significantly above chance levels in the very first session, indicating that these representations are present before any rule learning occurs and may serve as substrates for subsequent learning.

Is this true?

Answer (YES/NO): YES